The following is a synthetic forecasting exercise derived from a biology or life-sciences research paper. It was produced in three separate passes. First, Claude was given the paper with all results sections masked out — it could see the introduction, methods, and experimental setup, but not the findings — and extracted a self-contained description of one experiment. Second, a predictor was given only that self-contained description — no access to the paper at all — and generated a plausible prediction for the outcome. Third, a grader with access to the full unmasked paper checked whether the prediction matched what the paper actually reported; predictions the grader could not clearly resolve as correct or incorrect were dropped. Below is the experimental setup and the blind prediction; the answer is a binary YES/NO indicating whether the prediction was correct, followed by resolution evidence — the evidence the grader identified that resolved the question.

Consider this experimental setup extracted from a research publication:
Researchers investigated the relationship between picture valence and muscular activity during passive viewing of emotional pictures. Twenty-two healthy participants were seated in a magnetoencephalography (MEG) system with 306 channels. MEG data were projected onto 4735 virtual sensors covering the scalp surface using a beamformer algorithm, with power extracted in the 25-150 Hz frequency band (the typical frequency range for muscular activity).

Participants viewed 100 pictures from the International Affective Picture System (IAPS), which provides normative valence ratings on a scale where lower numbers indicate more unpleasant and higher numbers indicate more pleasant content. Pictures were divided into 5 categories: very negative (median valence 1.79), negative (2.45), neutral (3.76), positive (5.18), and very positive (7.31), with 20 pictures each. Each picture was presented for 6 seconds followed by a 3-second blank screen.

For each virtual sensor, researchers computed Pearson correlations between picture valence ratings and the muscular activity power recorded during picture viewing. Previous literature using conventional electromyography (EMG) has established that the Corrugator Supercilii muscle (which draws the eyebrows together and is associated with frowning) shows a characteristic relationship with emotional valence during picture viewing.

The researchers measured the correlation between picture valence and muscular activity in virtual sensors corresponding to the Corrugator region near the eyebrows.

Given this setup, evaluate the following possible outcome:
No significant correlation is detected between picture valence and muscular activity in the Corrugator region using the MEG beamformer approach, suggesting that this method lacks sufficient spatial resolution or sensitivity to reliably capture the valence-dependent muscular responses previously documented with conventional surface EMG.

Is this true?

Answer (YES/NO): NO